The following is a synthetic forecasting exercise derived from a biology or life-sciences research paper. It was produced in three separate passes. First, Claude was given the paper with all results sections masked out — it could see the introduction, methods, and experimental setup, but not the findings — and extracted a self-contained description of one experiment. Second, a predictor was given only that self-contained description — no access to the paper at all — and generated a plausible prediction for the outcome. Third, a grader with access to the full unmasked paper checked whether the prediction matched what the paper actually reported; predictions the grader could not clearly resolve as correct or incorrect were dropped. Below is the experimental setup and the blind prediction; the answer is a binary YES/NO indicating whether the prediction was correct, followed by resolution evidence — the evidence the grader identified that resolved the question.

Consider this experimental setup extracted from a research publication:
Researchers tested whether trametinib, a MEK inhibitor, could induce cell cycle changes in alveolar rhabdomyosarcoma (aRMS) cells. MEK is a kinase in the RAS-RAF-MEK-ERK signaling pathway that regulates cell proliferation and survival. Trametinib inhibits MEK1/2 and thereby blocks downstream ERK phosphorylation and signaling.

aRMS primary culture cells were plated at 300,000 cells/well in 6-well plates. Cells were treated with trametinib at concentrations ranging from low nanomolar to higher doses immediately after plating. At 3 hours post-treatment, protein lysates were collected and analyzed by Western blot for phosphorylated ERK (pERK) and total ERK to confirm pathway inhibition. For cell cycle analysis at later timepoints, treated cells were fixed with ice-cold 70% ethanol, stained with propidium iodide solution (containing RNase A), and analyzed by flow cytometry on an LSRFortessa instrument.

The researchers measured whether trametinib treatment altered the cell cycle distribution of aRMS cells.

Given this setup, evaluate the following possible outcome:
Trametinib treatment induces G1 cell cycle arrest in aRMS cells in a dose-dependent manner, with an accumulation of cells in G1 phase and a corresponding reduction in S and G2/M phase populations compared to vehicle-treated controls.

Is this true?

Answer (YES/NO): YES